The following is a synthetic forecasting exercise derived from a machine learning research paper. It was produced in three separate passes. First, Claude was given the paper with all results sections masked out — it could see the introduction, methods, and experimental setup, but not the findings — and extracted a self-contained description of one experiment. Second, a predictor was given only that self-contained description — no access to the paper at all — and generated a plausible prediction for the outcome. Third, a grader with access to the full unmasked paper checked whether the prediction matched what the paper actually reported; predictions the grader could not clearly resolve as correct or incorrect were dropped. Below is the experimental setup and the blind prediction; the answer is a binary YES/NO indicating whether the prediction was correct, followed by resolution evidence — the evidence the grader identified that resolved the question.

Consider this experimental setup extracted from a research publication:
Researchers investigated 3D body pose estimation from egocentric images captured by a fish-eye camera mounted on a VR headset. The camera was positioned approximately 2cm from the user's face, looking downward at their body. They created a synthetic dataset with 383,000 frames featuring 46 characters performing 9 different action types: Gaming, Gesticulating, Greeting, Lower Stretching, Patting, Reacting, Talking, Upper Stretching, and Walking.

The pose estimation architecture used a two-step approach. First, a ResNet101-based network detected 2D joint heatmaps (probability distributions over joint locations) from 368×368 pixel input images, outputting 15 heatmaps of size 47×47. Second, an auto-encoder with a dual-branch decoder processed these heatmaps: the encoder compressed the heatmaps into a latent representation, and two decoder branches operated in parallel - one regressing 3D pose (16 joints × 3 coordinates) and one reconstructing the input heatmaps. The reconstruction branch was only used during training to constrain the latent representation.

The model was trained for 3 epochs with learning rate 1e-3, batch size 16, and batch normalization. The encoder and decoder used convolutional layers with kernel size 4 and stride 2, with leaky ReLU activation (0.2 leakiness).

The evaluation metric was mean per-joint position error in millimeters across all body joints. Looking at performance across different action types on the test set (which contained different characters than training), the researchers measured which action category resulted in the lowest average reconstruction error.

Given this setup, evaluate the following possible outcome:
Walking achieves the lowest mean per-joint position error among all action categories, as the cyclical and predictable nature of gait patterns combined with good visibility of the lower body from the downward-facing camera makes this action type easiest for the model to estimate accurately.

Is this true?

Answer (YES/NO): NO